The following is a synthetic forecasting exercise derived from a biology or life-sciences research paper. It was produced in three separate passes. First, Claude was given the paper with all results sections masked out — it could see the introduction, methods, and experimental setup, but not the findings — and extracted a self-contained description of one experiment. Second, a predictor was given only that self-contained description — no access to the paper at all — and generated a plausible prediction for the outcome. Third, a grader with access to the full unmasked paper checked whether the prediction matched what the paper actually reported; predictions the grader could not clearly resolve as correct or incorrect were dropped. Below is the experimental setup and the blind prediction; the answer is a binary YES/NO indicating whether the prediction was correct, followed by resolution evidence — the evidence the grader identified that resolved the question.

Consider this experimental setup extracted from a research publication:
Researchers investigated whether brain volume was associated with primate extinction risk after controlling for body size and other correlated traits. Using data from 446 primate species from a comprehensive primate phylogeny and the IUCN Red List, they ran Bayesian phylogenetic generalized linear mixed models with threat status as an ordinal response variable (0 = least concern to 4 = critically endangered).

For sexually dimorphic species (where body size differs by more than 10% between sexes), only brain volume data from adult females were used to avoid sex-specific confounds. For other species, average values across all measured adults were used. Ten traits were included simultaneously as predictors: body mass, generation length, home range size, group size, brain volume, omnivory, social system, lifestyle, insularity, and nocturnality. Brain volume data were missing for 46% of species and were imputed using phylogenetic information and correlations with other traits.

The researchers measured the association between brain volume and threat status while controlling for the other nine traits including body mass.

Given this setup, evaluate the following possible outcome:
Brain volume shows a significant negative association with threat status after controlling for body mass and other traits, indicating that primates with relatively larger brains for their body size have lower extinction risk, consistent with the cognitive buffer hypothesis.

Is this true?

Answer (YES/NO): NO